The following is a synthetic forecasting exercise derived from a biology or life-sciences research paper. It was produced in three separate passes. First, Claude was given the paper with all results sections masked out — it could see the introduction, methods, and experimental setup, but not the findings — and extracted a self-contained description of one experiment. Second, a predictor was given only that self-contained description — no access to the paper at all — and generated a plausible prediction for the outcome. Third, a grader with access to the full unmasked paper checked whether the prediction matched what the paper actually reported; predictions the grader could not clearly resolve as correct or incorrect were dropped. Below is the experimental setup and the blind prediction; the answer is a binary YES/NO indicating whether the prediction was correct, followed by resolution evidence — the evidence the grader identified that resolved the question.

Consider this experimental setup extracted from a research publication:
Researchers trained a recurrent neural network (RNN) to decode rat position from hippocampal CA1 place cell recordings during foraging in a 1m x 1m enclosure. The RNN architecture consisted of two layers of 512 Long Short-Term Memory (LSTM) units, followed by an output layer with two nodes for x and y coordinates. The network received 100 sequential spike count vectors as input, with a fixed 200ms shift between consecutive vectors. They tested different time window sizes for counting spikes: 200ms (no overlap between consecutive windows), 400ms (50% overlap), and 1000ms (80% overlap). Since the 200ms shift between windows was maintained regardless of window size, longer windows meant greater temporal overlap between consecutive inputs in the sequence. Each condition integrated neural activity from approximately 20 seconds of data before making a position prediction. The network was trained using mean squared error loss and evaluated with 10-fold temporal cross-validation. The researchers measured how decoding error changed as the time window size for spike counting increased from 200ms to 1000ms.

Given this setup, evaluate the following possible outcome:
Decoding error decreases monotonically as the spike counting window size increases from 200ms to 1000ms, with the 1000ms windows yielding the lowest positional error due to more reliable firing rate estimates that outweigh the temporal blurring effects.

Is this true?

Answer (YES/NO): NO